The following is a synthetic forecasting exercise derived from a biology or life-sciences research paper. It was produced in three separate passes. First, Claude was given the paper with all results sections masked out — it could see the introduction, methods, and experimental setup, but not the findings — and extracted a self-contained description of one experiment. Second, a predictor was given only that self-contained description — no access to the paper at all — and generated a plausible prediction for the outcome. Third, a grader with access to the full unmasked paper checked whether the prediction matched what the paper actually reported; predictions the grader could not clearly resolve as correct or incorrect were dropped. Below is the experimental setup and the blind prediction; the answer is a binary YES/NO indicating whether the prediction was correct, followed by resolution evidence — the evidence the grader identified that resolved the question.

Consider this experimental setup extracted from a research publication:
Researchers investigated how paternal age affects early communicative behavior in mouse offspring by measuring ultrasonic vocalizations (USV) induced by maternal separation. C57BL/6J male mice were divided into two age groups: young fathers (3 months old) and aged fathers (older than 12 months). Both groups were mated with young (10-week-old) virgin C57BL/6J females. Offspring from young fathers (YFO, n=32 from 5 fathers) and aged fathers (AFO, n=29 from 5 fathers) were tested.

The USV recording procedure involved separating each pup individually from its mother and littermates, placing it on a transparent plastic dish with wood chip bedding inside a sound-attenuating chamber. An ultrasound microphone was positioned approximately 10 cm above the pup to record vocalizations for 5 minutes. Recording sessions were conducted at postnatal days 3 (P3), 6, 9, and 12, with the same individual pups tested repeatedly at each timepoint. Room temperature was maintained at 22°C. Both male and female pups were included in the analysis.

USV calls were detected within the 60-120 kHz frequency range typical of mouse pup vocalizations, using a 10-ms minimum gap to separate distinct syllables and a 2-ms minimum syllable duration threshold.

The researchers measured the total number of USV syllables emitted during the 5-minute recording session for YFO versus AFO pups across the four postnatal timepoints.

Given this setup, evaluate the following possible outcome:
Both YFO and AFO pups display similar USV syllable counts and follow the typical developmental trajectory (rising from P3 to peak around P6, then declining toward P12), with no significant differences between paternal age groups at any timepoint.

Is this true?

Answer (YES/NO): NO